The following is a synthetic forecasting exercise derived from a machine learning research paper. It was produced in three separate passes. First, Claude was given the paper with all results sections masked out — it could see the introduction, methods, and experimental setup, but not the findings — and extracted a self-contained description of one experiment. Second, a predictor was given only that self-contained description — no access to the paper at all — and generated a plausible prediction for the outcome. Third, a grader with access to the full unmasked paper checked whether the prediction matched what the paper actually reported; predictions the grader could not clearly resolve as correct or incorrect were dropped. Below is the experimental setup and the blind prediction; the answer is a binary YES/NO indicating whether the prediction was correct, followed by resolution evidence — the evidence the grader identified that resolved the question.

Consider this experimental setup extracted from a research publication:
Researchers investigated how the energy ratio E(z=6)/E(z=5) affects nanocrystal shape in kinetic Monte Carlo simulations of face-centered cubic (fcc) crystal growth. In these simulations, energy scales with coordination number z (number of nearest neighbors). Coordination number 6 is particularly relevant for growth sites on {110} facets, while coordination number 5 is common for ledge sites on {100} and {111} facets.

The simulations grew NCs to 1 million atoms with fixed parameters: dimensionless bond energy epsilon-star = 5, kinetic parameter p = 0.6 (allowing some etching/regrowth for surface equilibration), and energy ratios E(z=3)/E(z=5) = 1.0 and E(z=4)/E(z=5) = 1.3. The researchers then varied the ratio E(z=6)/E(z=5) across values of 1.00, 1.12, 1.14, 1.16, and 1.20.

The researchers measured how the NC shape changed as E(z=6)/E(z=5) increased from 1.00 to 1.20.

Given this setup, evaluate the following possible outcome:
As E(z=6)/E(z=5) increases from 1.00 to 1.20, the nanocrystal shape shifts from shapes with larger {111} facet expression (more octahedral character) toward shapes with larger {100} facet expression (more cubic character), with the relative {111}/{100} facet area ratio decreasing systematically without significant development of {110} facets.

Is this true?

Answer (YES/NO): NO